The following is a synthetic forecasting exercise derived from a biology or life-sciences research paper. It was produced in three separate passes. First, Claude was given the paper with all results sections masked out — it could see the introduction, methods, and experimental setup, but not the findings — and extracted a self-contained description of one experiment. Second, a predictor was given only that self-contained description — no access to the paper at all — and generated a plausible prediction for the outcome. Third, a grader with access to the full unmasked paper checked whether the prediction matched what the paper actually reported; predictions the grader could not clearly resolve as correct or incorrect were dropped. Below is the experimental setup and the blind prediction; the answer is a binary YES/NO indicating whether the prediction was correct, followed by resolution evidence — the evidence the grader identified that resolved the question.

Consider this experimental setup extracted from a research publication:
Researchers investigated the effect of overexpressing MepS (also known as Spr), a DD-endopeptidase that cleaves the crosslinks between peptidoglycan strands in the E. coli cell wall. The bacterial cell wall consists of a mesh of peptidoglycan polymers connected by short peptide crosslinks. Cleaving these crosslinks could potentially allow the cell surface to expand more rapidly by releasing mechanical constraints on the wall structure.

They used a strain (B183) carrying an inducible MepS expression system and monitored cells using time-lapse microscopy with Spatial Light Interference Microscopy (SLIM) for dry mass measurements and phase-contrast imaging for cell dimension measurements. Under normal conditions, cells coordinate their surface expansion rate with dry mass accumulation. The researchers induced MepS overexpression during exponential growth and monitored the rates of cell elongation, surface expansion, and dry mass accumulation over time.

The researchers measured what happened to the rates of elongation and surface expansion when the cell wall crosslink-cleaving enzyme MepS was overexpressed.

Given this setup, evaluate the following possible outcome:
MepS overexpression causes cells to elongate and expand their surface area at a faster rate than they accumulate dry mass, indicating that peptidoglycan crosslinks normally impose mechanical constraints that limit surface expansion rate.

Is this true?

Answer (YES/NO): YES